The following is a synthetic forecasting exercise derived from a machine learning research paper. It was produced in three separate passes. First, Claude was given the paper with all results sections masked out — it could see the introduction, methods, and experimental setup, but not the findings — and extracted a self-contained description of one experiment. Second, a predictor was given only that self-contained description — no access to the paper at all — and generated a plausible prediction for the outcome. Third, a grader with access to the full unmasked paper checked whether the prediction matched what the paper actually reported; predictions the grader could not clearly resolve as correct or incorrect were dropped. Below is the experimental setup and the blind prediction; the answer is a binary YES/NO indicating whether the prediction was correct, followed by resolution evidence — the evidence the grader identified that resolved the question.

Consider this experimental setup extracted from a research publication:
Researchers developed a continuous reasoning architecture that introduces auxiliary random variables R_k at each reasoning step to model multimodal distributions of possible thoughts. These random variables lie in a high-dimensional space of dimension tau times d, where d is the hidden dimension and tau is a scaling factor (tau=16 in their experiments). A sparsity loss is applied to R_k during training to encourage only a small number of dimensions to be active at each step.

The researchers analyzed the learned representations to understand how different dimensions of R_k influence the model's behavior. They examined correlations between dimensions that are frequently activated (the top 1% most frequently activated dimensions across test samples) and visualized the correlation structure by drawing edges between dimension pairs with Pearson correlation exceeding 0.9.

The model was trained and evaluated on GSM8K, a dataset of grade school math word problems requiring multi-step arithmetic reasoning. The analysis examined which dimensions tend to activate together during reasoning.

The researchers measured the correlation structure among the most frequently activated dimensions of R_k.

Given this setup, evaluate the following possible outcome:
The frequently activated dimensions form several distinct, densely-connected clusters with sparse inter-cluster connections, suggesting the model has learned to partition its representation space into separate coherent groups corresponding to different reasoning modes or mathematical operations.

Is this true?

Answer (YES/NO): NO